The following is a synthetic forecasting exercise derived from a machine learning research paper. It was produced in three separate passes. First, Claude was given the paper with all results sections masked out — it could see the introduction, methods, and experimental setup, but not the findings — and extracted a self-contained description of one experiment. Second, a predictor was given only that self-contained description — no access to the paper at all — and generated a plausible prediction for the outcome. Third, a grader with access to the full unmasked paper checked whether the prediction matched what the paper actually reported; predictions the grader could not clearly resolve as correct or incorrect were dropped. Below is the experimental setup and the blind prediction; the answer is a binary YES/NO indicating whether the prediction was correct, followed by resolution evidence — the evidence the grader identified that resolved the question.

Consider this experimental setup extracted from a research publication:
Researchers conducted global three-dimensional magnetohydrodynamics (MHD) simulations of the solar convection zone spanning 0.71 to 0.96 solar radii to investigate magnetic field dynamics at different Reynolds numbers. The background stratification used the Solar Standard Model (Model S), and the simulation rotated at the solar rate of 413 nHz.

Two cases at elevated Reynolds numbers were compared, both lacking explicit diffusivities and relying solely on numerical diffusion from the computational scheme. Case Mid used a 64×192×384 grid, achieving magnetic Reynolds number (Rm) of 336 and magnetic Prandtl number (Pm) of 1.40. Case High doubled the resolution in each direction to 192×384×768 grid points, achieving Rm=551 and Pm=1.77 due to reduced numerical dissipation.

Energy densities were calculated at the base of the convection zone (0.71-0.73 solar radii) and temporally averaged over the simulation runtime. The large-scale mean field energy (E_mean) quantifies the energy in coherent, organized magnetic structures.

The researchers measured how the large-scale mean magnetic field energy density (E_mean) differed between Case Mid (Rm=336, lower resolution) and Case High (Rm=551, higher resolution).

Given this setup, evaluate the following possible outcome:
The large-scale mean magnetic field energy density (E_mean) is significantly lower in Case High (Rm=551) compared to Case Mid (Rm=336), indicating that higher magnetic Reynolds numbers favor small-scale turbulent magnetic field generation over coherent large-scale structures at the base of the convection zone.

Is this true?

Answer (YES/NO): NO